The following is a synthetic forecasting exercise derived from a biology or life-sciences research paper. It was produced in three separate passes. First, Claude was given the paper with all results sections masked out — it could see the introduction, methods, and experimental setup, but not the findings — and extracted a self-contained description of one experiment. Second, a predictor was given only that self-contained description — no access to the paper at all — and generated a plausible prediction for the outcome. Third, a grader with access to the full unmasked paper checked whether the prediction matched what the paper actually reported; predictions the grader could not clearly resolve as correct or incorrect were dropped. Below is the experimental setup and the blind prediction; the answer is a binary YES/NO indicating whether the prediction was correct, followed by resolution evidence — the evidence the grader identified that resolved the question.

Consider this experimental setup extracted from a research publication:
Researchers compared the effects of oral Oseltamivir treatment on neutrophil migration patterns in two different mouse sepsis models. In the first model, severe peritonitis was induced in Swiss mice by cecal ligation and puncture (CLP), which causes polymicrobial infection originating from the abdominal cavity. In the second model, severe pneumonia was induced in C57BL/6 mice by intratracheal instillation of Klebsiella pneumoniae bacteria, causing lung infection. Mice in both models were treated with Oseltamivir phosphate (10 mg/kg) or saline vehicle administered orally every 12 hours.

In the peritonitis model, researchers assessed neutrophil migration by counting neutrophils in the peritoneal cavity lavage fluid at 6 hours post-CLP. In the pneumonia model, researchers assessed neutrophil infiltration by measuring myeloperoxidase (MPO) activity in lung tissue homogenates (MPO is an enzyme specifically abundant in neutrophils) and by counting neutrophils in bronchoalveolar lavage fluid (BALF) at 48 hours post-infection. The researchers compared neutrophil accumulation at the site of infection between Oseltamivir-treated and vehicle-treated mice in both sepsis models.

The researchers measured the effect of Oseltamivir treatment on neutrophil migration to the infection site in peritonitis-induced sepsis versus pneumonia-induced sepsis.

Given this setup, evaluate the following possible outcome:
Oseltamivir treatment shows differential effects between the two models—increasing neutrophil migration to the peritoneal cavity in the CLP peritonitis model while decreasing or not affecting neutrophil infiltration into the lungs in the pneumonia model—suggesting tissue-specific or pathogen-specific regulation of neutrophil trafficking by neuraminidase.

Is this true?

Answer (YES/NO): YES